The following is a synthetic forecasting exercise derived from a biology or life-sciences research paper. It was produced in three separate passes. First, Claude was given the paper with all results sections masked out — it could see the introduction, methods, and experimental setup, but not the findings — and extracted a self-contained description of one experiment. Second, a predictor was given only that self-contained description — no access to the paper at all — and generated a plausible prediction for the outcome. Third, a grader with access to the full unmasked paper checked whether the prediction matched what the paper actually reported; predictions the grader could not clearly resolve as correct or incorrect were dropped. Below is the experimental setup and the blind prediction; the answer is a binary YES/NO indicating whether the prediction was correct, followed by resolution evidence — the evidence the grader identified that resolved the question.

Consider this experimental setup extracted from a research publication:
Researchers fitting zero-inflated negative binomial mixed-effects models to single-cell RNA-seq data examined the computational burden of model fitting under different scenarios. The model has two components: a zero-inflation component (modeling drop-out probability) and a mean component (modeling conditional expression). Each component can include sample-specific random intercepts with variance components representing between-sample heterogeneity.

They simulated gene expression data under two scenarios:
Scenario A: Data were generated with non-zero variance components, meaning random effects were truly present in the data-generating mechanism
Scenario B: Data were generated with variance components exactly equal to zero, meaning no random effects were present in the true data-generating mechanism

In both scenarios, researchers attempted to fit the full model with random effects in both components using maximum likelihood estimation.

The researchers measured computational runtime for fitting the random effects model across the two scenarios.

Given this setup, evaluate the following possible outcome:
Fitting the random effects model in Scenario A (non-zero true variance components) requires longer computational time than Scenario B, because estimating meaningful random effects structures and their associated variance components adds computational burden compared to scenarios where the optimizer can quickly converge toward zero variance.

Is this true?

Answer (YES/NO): NO